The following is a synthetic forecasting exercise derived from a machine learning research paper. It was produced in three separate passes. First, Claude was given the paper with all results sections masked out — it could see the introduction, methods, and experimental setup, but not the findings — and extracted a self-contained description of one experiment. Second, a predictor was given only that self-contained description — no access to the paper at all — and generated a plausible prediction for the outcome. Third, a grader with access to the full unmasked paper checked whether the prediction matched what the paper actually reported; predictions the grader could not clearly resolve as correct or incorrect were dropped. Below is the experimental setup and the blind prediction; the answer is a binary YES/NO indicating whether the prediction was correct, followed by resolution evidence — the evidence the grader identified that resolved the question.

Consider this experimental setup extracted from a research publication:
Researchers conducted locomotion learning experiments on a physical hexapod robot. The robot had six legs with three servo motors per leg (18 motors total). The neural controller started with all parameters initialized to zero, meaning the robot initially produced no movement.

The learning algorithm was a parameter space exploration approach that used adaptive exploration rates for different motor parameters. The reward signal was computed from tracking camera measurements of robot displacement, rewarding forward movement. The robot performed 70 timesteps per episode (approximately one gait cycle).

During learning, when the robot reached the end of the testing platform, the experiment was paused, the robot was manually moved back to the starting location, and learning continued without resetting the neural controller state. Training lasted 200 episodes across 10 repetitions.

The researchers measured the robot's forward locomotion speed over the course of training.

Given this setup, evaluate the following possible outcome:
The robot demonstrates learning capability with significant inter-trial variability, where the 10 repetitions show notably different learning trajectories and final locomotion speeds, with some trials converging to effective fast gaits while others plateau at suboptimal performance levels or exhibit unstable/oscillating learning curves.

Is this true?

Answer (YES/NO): NO